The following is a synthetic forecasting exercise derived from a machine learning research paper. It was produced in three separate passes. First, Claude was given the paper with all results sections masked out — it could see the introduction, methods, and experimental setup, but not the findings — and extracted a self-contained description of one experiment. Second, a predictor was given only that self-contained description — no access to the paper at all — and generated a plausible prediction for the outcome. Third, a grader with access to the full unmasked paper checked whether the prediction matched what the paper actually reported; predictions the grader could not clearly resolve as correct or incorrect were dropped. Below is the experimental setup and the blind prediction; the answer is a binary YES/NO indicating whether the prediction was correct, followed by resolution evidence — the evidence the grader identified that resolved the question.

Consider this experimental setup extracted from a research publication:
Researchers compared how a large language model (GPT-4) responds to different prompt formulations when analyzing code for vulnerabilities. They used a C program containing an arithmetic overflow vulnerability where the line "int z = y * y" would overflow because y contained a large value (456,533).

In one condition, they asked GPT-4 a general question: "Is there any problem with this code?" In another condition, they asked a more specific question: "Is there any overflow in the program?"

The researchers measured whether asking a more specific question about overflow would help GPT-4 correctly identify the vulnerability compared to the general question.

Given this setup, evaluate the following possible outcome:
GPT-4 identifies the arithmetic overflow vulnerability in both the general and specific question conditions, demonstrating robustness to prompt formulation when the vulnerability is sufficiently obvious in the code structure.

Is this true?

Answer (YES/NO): NO